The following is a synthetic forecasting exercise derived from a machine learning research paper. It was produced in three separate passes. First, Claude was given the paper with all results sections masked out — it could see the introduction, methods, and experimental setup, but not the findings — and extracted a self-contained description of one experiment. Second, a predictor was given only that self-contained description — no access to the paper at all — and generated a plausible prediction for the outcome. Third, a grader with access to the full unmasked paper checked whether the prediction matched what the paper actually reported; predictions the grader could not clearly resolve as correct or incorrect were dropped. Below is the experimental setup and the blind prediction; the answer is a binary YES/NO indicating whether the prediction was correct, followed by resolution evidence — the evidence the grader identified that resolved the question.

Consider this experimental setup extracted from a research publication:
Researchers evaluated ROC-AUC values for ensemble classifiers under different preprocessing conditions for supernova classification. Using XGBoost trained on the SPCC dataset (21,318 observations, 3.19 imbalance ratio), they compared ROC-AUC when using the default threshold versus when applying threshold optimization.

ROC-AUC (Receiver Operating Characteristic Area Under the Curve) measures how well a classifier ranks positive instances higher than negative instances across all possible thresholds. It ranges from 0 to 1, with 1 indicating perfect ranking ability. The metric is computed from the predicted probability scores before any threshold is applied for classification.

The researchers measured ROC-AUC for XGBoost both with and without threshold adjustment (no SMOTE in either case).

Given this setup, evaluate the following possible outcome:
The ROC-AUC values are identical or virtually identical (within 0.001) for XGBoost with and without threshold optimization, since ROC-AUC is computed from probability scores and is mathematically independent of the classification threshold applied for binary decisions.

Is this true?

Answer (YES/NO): NO